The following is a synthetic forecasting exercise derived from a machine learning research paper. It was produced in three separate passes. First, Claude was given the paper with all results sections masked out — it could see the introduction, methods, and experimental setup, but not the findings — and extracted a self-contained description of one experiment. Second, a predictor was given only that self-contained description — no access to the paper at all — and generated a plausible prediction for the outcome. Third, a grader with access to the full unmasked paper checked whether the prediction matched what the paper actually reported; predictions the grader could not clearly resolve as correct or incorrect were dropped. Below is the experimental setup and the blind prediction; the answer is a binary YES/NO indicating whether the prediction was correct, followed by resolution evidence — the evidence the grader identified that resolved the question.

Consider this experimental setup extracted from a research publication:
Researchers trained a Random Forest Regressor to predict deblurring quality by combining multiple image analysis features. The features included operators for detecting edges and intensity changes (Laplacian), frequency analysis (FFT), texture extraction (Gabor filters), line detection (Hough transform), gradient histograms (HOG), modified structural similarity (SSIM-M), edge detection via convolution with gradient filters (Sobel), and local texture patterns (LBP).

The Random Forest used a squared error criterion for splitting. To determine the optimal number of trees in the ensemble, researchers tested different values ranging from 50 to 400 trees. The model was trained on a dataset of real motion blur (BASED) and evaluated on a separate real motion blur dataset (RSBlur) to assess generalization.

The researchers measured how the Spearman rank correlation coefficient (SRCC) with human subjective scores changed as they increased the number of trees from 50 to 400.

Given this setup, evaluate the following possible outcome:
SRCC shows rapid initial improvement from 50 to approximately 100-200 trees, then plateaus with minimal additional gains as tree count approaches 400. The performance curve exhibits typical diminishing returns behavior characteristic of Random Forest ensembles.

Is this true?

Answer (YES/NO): YES